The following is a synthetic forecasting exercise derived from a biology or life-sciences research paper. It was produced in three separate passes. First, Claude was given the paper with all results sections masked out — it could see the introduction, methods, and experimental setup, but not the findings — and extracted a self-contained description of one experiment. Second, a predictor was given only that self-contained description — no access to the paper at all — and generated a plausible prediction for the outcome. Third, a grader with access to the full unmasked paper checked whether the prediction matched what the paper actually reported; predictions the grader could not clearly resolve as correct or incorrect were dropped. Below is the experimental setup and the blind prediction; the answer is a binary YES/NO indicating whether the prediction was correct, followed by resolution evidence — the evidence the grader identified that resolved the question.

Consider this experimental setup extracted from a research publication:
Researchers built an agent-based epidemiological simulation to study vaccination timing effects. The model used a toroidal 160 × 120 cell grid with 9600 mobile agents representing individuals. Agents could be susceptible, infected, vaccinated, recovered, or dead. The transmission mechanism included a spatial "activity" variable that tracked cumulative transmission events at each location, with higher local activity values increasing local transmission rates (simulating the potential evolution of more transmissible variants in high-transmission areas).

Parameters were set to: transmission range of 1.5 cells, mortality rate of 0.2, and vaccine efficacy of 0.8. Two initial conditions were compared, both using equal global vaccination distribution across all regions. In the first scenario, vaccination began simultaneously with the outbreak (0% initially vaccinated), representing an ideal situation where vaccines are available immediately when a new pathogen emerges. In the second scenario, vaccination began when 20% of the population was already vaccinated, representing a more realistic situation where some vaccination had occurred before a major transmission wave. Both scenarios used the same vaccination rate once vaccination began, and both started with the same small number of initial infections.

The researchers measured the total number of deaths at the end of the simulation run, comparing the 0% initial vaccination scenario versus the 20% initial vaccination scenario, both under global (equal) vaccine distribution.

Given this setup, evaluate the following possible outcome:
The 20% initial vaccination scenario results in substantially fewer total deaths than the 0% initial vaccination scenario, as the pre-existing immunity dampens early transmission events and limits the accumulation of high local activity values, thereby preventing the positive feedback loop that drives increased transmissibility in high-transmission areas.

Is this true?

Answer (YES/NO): YES